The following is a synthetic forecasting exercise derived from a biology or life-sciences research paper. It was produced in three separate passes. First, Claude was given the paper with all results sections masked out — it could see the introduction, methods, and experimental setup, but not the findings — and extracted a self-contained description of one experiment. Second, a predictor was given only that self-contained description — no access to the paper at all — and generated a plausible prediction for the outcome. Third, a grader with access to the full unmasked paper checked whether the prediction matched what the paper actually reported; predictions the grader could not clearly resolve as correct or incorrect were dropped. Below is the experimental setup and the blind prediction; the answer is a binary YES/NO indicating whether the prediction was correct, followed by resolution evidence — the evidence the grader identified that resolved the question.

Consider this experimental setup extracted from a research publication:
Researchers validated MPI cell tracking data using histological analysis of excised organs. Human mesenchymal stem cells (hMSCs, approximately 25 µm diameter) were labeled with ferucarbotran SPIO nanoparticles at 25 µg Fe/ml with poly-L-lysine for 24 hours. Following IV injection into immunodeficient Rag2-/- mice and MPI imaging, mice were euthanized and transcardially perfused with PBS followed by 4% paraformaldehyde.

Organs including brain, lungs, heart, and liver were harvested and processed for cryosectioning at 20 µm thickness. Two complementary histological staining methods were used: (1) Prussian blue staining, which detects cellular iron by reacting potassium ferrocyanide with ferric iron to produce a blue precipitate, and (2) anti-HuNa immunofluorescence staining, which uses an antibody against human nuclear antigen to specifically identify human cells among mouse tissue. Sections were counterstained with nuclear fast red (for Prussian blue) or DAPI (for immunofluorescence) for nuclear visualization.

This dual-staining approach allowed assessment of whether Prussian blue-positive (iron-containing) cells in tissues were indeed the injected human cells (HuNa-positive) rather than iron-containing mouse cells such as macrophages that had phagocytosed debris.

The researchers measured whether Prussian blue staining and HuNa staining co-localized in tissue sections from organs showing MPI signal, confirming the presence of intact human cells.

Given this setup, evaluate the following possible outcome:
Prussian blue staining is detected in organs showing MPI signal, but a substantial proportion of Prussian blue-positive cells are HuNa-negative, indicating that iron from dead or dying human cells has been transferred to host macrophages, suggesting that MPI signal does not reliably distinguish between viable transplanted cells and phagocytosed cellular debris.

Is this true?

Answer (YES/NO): NO